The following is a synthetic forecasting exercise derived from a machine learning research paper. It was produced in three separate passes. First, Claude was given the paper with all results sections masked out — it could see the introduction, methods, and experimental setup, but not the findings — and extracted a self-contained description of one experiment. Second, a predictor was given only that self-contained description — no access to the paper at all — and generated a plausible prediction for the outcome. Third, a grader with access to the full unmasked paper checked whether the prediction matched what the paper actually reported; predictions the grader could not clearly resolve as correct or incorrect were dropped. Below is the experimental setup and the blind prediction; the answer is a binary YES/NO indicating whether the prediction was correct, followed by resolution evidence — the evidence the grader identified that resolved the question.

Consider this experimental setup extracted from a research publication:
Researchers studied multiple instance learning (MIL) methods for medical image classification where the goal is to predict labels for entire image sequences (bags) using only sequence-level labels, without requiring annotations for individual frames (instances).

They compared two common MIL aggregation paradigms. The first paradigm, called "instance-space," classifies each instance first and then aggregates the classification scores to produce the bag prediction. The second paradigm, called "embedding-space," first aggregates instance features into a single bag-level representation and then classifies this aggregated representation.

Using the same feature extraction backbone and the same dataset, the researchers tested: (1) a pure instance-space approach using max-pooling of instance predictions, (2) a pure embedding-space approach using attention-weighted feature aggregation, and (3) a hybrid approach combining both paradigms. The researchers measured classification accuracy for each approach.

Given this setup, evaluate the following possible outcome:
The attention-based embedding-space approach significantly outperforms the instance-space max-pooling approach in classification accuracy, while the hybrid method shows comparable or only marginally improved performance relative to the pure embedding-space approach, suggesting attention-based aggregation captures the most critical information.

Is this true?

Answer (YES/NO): NO